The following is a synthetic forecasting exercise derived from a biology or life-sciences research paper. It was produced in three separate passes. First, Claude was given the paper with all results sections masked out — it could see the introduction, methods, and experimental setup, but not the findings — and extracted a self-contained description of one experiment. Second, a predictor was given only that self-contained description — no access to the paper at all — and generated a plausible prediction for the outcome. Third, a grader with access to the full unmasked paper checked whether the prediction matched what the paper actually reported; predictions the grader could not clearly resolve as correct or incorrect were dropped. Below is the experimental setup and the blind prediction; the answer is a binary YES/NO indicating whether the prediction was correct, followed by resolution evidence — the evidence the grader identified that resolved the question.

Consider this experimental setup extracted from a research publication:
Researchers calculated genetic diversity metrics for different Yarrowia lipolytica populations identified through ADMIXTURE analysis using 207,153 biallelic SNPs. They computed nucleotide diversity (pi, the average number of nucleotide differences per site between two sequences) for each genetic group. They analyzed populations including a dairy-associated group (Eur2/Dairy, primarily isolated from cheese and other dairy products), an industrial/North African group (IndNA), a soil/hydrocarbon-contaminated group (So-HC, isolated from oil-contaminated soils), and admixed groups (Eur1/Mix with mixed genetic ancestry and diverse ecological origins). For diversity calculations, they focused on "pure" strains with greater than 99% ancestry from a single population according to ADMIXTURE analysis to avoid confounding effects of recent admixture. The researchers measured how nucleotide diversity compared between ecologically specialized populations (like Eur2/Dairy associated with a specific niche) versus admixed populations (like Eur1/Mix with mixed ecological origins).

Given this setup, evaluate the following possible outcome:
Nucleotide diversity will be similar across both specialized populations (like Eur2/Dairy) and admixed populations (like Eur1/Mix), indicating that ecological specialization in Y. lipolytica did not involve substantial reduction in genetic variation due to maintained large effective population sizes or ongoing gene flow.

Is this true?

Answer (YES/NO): NO